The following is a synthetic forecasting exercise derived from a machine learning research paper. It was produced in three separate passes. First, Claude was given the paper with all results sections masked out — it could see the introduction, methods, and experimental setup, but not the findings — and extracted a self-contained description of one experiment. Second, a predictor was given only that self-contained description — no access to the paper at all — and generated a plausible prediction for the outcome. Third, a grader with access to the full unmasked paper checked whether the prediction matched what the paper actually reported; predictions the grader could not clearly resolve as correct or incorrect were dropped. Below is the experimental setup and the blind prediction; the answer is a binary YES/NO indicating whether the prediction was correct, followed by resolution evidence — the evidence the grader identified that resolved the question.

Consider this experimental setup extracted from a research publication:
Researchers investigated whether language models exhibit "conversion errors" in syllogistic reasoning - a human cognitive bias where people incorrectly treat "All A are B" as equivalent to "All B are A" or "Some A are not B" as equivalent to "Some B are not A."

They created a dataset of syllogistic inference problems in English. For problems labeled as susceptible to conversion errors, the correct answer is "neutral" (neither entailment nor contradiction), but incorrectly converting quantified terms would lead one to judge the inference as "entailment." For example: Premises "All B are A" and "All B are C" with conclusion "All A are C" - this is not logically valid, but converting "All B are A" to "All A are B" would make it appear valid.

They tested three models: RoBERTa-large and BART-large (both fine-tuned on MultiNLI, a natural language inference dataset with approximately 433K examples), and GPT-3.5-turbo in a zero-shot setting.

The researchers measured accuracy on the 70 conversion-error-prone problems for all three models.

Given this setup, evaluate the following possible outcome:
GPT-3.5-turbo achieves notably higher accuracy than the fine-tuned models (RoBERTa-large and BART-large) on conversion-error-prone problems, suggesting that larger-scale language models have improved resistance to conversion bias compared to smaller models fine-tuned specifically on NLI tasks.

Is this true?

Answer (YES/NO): YES